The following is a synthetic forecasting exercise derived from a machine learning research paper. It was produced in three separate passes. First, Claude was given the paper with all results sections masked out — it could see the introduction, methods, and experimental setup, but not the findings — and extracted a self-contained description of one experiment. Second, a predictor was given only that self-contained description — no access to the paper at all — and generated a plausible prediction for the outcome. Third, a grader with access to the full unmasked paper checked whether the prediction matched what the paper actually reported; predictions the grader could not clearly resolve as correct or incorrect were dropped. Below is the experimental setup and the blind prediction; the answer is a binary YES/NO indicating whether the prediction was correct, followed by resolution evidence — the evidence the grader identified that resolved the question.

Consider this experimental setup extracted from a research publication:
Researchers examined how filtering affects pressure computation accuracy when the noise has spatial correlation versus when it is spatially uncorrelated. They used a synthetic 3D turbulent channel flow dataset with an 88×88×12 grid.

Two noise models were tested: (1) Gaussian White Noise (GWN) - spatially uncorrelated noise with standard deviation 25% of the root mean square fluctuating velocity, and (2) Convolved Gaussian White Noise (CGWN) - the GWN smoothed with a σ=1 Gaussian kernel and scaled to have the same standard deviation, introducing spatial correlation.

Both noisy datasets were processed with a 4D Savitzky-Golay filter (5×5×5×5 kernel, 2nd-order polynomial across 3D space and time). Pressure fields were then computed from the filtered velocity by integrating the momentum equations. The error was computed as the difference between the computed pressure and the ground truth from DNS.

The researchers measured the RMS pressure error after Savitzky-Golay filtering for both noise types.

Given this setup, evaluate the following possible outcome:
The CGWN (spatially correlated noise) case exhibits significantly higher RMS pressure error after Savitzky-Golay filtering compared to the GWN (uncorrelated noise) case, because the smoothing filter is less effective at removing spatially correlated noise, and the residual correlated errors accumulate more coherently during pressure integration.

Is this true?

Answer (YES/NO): YES